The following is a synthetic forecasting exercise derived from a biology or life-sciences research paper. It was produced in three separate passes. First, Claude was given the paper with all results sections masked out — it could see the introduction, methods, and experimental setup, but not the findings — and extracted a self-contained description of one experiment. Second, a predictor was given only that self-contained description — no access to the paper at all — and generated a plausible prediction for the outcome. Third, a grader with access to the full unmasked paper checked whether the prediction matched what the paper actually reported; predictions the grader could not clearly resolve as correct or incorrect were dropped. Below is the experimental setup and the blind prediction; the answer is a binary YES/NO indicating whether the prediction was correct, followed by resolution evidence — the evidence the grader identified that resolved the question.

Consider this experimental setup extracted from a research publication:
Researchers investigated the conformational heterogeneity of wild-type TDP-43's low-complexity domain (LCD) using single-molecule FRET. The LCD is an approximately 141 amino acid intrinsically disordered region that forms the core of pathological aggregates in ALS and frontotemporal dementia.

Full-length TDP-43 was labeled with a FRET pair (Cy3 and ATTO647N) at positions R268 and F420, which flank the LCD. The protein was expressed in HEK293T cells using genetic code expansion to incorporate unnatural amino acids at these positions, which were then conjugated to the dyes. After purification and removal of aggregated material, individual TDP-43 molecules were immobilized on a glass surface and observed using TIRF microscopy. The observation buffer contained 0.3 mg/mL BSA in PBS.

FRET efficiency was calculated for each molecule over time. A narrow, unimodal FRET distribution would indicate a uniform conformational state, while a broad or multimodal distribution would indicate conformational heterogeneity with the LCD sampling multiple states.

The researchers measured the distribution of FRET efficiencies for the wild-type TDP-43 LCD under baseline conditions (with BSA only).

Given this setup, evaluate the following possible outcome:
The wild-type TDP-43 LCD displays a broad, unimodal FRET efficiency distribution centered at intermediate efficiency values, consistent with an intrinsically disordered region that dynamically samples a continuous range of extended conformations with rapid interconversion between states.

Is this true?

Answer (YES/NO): NO